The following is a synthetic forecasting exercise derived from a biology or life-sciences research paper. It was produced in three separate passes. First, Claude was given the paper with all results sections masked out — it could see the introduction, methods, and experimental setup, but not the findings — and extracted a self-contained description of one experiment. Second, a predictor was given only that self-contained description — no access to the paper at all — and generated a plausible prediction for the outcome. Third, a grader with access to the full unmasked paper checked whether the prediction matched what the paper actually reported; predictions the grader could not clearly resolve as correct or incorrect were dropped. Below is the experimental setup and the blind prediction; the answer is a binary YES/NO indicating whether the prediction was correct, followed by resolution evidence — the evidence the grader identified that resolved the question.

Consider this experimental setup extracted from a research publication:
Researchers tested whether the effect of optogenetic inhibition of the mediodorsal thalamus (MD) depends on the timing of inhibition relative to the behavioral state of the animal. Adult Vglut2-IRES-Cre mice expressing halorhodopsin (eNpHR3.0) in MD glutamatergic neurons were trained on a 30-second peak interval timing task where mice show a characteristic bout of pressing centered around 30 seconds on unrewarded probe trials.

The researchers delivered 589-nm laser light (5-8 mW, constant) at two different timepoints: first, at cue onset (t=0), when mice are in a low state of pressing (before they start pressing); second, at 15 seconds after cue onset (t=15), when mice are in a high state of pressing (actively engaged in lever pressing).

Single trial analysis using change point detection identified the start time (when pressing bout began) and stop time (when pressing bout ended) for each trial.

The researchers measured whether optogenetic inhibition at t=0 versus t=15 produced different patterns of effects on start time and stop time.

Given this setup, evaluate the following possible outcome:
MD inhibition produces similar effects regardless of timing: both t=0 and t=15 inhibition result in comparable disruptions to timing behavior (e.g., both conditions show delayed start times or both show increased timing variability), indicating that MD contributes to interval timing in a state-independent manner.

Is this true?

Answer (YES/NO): NO